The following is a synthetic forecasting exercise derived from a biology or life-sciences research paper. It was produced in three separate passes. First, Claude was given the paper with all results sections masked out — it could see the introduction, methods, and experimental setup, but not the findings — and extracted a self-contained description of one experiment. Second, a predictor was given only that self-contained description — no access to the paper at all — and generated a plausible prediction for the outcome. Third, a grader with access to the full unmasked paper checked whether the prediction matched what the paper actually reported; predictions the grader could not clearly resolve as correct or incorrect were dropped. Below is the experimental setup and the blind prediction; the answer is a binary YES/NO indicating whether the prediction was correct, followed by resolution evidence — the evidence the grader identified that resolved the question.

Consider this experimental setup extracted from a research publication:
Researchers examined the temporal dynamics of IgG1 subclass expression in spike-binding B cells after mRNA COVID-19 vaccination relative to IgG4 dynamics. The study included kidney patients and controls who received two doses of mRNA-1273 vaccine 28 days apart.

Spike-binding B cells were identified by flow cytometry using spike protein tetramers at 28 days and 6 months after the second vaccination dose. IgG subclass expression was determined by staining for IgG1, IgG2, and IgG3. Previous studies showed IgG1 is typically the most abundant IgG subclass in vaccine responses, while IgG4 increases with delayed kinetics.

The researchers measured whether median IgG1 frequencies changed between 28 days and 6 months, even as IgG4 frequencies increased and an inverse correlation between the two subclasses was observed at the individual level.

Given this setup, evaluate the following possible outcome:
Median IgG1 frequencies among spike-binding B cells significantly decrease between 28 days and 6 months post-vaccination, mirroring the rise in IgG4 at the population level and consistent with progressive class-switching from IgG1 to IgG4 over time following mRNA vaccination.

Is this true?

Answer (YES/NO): NO